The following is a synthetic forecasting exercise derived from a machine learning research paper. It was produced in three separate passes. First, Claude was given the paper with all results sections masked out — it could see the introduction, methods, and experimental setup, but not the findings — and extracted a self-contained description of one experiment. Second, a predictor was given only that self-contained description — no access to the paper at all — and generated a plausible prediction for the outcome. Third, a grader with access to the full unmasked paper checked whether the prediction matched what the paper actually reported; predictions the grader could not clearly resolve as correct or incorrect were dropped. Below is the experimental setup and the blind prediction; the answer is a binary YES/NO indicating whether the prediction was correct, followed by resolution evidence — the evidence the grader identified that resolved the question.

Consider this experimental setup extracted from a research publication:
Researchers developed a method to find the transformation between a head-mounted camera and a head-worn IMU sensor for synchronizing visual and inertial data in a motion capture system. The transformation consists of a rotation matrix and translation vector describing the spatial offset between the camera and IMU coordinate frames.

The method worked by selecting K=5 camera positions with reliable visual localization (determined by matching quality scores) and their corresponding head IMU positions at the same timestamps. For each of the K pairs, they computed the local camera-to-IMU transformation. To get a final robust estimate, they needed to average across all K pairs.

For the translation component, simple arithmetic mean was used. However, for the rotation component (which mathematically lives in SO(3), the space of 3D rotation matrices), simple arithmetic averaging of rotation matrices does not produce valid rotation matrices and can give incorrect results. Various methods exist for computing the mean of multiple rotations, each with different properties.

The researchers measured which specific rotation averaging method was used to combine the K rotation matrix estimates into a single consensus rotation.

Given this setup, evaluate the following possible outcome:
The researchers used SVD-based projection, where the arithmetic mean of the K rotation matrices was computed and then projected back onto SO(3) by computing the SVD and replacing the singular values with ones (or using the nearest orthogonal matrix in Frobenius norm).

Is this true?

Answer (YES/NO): YES